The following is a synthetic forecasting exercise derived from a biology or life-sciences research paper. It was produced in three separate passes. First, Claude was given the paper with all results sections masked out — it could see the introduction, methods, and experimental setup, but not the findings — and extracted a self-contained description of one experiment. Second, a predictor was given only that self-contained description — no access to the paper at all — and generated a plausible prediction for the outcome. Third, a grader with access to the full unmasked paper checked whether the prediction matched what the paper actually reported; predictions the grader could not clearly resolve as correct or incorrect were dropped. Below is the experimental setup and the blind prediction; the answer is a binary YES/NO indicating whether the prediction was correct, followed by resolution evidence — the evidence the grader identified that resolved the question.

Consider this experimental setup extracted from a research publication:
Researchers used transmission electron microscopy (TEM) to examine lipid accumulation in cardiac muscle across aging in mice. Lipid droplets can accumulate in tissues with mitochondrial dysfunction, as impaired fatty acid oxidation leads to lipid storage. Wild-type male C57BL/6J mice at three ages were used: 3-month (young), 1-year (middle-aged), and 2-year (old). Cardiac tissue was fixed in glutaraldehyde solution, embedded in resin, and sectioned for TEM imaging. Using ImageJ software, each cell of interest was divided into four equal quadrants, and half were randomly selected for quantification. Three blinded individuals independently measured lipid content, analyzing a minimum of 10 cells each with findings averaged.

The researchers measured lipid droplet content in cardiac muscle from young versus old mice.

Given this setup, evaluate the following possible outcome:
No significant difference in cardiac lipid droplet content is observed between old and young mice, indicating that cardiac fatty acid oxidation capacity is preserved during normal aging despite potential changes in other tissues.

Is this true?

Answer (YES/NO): NO